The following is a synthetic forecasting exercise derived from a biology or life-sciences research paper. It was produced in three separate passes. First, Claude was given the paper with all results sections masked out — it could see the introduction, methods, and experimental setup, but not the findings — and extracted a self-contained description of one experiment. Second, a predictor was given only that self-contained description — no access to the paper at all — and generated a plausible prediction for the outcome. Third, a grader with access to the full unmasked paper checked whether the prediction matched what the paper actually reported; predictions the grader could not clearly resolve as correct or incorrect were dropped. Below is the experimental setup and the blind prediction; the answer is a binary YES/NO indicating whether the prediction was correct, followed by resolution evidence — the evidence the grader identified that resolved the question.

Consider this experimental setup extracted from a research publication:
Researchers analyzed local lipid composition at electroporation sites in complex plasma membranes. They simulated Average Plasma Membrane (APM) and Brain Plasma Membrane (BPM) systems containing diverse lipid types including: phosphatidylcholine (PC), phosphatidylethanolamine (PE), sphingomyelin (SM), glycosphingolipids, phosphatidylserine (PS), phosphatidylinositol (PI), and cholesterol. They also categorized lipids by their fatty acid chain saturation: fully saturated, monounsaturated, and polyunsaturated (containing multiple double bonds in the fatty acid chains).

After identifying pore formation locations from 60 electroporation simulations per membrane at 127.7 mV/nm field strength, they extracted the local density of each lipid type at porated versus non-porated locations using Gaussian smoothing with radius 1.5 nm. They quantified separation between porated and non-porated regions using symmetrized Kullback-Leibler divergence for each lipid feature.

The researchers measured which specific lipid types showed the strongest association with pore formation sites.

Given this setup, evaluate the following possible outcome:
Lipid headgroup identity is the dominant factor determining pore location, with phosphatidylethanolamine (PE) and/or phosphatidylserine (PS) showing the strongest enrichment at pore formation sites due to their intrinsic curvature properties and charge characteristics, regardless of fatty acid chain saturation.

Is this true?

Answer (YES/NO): NO